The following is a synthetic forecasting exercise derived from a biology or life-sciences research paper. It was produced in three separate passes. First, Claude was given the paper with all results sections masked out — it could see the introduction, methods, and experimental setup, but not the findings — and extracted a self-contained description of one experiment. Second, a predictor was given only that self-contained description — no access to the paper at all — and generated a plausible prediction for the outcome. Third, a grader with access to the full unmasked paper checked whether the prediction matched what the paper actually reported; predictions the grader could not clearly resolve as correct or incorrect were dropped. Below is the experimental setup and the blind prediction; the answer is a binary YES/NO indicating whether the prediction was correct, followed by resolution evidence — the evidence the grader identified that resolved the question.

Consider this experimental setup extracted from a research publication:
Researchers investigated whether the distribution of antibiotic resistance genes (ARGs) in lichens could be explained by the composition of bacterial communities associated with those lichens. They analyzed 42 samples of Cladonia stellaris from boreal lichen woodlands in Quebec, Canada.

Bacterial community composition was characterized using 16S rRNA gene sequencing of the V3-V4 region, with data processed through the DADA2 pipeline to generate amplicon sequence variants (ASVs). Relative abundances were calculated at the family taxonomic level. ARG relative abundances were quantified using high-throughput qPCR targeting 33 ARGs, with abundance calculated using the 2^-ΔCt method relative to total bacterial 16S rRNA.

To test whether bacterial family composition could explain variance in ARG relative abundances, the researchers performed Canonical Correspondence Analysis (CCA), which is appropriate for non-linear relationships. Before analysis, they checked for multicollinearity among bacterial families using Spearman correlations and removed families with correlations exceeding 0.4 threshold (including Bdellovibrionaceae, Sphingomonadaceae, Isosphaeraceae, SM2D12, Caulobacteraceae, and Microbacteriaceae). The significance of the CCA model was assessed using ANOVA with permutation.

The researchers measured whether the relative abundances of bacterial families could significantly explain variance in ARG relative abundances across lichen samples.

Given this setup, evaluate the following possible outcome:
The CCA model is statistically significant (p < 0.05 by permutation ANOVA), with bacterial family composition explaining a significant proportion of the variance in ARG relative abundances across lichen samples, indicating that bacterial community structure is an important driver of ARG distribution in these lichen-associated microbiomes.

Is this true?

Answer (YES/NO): NO